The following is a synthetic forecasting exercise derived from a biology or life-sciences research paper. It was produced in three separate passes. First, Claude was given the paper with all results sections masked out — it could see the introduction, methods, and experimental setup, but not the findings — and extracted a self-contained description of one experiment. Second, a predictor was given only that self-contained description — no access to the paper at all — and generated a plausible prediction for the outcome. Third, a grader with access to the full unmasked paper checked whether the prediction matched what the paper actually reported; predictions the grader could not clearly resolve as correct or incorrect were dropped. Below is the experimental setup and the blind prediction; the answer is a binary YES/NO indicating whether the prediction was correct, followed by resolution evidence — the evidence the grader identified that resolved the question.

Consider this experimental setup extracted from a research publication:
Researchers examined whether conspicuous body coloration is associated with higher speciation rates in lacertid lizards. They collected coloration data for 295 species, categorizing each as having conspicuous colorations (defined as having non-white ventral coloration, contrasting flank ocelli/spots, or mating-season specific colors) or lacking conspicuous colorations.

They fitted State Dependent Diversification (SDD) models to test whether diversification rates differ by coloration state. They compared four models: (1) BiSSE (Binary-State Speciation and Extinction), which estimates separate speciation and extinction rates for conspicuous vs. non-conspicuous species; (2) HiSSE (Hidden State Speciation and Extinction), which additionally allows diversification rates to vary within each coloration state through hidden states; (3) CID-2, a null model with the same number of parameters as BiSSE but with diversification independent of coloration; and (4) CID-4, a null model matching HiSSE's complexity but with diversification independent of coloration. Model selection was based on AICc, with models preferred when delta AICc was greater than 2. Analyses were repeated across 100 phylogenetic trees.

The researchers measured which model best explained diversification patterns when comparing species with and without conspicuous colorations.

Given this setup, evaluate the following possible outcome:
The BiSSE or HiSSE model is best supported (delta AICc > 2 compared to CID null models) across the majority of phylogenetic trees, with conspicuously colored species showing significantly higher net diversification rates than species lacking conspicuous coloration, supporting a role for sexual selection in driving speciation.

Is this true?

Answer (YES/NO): NO